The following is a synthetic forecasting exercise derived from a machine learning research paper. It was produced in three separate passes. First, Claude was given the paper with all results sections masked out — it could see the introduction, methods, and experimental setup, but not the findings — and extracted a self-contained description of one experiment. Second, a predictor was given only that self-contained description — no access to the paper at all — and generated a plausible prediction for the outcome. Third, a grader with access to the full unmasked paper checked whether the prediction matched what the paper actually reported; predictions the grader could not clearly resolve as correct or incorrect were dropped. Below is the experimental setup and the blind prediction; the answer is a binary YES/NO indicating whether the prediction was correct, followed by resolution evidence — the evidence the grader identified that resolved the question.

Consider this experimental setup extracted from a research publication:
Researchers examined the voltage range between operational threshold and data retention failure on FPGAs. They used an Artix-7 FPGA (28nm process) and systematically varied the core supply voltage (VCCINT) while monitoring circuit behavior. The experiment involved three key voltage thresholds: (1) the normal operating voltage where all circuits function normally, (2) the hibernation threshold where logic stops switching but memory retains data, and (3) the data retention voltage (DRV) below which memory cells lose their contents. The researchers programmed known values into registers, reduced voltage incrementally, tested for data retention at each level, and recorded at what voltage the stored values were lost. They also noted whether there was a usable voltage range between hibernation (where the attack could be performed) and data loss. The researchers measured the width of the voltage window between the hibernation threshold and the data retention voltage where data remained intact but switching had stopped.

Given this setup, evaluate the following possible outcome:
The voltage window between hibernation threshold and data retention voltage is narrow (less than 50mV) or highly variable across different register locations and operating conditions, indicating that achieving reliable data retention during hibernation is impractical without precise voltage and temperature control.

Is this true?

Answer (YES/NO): NO